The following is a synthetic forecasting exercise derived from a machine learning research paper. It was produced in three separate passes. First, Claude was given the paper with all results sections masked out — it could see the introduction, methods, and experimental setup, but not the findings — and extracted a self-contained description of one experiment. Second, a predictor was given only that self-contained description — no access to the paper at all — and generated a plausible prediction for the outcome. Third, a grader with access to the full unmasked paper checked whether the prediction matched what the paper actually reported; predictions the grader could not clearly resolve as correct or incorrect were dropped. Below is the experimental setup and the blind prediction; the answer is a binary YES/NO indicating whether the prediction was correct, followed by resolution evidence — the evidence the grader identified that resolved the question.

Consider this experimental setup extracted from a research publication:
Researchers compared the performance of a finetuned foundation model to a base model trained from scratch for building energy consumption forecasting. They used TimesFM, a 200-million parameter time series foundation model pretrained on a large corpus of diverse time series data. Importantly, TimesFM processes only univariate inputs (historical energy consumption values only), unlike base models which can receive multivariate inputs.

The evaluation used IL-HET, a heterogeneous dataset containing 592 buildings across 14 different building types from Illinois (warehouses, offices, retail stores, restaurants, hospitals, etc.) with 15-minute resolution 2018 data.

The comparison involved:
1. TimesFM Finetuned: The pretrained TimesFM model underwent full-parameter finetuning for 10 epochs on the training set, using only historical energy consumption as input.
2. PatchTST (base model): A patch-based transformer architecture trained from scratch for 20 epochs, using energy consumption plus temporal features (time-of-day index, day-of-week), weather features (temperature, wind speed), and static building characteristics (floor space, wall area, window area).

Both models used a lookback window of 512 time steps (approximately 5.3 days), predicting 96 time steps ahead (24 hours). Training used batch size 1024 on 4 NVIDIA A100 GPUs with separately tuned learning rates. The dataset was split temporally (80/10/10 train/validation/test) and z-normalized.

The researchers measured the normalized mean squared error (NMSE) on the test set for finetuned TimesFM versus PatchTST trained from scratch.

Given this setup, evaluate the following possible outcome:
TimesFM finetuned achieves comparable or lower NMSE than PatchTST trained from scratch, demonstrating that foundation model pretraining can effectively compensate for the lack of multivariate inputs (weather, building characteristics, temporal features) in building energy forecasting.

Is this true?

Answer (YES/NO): YES